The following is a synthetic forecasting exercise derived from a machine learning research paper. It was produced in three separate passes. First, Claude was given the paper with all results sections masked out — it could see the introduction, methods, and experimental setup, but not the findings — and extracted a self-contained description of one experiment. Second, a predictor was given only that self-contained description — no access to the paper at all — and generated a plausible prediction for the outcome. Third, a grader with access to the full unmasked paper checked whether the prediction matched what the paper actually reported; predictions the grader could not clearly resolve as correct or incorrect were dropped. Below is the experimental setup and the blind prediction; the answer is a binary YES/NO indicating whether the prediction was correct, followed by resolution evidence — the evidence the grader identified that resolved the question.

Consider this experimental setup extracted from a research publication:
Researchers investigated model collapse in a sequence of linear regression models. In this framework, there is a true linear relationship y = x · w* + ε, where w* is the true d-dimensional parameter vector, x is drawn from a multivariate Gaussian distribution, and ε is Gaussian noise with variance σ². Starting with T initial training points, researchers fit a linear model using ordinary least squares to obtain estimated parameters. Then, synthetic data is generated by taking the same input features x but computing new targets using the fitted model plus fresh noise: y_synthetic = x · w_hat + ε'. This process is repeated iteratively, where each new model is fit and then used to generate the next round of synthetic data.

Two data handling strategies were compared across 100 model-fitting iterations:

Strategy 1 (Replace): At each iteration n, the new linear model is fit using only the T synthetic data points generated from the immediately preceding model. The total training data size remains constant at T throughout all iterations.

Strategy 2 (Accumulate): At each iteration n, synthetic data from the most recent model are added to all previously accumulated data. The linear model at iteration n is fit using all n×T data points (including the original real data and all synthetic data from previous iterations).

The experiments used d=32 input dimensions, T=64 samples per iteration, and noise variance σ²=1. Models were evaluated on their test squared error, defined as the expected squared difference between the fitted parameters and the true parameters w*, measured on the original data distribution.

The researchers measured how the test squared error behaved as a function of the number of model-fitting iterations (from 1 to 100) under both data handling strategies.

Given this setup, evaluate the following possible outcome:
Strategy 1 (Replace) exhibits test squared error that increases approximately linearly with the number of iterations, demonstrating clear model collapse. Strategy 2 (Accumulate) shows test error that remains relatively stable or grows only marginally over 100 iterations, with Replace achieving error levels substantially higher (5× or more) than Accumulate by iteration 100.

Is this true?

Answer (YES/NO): YES